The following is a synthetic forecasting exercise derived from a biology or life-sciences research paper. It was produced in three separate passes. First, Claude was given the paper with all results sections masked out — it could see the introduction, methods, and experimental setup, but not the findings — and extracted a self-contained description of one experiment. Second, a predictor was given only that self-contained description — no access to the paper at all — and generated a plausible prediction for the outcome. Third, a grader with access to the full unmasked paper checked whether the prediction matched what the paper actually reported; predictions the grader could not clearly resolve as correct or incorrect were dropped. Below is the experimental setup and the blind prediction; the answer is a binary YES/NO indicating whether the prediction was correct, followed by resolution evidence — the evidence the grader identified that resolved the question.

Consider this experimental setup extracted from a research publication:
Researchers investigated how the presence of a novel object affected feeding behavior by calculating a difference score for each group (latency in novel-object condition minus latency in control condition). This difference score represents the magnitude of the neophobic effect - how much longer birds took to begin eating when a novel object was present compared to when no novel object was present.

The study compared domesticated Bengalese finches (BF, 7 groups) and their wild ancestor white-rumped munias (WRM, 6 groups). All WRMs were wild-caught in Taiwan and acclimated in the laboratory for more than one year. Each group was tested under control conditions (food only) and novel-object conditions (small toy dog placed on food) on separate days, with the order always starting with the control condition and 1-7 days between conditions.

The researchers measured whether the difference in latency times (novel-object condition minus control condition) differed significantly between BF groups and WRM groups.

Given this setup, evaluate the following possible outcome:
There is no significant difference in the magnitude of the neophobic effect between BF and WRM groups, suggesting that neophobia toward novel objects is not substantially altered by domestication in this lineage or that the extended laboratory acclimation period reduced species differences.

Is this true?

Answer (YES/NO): NO